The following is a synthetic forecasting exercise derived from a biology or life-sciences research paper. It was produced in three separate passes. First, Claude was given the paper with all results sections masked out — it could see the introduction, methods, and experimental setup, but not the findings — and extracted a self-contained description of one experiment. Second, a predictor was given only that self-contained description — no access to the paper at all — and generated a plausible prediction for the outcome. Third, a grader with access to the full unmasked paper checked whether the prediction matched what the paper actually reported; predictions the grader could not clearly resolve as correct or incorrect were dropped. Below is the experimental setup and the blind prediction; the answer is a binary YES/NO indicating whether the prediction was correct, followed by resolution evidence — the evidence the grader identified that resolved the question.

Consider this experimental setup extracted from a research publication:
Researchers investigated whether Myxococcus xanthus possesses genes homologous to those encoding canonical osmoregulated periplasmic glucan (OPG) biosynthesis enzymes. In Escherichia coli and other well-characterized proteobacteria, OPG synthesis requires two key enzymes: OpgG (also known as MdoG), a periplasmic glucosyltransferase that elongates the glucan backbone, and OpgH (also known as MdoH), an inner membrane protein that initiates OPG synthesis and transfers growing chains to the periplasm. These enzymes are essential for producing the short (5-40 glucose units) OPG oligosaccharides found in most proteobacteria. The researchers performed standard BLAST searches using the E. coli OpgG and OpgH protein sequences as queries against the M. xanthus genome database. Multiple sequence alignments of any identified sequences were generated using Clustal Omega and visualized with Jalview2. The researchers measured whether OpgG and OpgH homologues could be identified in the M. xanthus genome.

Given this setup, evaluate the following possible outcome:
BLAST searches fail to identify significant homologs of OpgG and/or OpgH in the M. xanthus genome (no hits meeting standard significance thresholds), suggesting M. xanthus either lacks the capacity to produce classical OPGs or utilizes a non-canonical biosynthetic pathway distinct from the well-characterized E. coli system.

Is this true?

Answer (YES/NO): NO